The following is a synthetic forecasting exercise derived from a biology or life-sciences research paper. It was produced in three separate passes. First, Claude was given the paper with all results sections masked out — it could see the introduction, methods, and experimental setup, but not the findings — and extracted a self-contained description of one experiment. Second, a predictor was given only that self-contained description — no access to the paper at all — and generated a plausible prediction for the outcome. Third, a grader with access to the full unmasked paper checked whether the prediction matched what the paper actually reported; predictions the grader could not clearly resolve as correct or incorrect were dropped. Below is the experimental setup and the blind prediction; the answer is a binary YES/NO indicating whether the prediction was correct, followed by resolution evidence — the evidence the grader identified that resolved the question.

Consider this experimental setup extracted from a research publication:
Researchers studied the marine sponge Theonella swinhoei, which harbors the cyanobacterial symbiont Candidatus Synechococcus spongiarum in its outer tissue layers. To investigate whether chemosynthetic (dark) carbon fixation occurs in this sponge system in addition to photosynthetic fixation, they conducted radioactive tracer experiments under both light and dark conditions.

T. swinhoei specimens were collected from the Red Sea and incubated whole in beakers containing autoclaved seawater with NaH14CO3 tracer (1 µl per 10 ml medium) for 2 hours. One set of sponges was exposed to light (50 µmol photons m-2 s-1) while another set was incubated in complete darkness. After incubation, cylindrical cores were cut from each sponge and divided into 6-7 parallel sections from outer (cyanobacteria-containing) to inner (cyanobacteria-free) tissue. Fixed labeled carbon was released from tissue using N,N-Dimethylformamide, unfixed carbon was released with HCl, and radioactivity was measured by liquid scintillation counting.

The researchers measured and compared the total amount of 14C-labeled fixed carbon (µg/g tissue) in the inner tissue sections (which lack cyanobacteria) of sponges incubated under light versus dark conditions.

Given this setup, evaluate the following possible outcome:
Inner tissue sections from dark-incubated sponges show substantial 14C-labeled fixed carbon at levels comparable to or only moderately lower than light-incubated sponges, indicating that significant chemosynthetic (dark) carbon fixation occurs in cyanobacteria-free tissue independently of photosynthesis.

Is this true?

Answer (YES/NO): NO